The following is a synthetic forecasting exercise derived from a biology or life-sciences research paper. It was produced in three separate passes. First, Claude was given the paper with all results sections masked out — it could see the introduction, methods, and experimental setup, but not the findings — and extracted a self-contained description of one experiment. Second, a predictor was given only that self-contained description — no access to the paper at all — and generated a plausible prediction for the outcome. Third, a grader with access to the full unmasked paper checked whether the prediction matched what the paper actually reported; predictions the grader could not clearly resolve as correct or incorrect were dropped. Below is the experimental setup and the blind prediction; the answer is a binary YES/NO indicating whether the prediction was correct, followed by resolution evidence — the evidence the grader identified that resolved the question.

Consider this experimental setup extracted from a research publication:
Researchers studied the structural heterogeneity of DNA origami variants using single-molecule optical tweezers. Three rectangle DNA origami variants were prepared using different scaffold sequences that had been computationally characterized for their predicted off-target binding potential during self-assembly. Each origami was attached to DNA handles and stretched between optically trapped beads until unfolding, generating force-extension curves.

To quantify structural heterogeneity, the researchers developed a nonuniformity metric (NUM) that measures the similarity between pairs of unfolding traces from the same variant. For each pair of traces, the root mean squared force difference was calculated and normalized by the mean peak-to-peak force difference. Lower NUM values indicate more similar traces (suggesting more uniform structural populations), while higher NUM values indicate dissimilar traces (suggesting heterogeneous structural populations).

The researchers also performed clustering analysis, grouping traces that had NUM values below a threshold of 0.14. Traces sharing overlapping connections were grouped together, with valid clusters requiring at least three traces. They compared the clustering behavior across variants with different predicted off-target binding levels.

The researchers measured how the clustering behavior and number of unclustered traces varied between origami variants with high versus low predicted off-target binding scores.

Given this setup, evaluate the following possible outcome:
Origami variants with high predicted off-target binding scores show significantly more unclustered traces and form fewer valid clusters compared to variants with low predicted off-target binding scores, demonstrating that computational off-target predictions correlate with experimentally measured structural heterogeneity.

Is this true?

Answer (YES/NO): YES